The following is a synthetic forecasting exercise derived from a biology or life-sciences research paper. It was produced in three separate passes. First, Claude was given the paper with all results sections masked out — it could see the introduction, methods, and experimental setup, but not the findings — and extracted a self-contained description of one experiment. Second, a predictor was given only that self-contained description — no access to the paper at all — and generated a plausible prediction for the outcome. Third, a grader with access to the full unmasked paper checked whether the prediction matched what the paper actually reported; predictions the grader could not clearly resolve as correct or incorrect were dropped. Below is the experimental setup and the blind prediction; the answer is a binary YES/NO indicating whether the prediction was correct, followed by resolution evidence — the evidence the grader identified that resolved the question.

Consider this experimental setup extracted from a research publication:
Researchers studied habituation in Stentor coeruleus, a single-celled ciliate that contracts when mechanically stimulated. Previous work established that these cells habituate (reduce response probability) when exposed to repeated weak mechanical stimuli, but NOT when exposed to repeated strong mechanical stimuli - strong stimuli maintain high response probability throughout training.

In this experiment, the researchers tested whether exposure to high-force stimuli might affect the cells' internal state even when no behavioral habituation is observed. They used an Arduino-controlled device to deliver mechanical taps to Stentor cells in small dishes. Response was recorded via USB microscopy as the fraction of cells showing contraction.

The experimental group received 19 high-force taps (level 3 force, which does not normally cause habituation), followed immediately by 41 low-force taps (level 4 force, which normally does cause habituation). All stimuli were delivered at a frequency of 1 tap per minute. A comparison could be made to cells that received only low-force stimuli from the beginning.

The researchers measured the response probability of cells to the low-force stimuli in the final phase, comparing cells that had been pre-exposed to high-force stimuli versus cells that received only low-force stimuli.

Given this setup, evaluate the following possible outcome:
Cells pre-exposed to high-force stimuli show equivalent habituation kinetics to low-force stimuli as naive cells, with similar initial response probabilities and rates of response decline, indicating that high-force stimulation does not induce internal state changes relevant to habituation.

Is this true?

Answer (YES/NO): NO